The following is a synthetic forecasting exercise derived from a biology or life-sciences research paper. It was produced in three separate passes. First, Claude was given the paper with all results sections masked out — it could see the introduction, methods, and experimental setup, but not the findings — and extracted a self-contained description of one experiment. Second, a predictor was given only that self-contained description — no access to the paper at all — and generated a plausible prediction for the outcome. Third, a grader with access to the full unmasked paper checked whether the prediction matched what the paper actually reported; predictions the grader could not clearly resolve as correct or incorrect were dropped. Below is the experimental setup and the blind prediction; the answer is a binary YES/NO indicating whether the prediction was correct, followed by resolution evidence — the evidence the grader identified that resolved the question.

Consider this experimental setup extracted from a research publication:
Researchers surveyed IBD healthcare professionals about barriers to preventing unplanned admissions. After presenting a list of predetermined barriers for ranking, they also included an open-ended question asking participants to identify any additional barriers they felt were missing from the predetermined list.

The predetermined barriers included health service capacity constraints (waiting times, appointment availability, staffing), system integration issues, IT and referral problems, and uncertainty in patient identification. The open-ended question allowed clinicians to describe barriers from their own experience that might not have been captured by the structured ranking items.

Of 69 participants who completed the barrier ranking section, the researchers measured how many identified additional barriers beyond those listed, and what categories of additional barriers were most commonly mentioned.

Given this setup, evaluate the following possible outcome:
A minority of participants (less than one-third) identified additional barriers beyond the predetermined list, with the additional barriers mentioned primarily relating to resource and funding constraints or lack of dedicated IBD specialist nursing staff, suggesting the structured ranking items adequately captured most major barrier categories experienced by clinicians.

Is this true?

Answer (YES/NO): NO